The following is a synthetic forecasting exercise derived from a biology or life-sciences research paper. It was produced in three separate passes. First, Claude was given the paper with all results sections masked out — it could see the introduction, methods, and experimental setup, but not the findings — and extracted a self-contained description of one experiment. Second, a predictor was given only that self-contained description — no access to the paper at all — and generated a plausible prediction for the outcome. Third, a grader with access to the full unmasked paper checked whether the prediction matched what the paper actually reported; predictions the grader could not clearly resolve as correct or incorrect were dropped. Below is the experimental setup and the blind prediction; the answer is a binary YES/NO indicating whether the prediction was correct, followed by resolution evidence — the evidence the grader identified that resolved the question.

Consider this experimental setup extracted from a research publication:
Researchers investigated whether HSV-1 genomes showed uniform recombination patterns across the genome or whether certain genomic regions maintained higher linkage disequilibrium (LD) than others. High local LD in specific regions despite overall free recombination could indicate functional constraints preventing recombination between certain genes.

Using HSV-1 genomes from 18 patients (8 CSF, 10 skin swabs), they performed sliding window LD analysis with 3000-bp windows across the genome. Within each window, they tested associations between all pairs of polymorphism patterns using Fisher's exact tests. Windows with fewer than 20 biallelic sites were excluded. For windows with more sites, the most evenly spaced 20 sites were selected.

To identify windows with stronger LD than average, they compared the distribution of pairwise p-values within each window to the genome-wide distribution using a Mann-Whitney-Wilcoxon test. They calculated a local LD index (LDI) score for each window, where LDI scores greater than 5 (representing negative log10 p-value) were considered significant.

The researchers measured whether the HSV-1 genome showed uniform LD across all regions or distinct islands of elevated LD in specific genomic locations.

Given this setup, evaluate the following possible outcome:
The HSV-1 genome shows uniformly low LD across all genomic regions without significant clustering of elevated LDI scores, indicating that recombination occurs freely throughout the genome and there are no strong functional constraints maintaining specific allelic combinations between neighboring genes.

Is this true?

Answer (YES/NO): NO